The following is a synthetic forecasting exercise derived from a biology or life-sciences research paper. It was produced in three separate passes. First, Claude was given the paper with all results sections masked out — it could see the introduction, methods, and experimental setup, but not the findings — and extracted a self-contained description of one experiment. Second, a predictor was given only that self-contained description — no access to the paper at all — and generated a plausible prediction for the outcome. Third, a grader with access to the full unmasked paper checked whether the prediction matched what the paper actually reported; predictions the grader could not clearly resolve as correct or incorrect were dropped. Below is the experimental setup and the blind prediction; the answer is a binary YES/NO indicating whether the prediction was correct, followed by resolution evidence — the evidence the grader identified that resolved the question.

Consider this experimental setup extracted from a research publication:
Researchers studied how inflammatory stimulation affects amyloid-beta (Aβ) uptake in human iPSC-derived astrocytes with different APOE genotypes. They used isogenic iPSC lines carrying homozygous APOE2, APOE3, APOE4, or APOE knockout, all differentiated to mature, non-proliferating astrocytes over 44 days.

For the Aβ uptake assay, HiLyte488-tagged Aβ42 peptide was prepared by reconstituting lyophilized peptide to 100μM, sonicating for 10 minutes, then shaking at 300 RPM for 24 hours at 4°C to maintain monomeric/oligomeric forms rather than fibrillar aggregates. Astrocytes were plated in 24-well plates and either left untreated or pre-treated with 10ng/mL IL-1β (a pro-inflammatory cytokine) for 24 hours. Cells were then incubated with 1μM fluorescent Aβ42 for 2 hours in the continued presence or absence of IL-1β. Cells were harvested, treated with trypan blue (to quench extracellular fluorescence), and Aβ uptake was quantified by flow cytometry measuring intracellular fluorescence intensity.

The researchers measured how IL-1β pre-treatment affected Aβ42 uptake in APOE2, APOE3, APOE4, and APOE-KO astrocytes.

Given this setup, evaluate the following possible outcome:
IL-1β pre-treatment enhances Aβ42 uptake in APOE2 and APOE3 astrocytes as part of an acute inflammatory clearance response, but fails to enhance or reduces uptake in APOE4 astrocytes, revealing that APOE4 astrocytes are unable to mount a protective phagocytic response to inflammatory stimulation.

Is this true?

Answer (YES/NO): NO